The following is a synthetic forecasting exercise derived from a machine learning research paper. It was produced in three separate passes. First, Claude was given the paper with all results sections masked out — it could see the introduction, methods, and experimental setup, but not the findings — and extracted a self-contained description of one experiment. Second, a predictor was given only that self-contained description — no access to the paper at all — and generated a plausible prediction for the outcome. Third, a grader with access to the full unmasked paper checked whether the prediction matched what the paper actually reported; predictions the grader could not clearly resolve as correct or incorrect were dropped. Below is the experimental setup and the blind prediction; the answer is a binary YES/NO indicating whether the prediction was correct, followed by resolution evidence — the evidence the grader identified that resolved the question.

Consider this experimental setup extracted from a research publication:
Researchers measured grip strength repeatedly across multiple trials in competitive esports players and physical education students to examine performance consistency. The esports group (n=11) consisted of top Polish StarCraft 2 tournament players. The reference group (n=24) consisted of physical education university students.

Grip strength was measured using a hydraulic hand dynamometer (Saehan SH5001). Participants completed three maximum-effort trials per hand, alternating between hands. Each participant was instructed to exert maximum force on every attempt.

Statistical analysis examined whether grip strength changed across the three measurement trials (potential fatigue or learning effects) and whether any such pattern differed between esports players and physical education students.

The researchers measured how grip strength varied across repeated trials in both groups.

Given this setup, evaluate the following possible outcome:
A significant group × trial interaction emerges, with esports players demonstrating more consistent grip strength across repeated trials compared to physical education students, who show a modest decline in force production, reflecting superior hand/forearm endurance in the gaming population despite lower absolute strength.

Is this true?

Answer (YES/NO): NO